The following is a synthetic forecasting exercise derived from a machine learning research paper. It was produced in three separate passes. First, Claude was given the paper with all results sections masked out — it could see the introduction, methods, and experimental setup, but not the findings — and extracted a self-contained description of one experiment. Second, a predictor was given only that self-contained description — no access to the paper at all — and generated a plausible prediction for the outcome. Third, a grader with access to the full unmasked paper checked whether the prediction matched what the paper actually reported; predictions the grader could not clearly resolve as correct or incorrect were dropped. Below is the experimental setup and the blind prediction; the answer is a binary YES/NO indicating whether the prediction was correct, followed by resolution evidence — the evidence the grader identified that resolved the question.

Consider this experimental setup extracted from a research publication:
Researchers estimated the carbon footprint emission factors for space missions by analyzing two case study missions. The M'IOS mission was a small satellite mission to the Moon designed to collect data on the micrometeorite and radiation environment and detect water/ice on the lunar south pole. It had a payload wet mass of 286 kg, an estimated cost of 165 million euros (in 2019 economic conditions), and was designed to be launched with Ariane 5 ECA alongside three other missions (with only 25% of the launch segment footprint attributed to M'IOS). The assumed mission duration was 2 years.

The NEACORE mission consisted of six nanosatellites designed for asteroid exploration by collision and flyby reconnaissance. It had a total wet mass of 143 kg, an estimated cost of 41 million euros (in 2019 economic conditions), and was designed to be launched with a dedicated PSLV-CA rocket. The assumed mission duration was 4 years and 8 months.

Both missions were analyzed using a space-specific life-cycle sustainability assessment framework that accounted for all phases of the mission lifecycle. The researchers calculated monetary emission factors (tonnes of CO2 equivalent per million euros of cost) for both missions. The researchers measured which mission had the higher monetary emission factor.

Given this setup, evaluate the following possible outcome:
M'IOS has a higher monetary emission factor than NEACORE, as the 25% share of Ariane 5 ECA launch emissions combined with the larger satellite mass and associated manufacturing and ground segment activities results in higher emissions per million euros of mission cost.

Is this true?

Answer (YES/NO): NO